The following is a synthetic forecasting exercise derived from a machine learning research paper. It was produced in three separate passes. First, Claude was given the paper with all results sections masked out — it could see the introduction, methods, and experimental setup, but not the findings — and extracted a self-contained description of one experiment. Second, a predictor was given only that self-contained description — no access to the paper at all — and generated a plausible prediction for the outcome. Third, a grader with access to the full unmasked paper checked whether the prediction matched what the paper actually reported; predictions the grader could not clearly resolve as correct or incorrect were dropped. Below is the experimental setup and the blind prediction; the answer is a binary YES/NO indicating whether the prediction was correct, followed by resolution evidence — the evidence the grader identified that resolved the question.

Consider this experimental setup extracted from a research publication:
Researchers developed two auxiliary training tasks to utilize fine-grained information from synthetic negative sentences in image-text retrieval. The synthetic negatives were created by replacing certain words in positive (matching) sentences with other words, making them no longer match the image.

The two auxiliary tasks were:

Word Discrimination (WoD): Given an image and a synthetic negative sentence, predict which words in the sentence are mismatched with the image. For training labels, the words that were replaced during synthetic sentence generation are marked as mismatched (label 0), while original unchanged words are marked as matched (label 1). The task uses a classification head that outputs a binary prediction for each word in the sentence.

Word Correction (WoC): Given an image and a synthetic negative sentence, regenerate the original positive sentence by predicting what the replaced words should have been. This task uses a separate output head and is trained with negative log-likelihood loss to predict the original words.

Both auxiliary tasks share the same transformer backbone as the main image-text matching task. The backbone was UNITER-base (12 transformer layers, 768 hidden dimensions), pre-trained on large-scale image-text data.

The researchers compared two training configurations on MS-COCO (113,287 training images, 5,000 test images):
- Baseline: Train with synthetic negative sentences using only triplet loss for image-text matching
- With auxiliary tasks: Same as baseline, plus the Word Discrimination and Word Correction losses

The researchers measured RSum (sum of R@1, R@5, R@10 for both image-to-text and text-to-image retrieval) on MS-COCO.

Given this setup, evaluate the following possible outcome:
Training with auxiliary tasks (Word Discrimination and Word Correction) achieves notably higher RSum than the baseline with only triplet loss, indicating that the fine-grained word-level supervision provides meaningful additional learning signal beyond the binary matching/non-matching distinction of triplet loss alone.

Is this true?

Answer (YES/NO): YES